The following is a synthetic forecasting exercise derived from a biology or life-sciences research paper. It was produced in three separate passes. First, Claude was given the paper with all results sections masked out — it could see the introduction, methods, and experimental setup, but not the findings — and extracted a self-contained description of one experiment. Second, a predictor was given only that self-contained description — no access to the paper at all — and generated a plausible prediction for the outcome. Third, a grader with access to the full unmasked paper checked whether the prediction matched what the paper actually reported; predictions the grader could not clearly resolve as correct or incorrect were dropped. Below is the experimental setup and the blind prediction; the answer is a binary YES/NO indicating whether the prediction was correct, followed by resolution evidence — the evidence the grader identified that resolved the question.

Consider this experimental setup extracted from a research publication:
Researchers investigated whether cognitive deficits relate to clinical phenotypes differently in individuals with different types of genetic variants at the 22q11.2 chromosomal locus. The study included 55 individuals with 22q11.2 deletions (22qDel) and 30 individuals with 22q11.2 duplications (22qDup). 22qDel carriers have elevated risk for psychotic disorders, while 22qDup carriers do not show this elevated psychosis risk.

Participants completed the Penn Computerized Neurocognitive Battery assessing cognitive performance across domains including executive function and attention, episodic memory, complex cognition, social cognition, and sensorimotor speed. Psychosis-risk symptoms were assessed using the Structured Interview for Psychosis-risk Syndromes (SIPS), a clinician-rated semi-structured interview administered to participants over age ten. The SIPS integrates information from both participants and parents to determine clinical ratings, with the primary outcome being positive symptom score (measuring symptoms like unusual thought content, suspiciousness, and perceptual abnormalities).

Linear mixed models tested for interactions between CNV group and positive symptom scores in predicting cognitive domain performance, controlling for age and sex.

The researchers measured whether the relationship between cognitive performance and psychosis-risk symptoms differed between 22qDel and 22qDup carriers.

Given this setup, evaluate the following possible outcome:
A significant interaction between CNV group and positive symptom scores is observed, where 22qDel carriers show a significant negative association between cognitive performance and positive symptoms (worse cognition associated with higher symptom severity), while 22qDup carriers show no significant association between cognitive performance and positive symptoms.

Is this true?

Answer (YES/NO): NO